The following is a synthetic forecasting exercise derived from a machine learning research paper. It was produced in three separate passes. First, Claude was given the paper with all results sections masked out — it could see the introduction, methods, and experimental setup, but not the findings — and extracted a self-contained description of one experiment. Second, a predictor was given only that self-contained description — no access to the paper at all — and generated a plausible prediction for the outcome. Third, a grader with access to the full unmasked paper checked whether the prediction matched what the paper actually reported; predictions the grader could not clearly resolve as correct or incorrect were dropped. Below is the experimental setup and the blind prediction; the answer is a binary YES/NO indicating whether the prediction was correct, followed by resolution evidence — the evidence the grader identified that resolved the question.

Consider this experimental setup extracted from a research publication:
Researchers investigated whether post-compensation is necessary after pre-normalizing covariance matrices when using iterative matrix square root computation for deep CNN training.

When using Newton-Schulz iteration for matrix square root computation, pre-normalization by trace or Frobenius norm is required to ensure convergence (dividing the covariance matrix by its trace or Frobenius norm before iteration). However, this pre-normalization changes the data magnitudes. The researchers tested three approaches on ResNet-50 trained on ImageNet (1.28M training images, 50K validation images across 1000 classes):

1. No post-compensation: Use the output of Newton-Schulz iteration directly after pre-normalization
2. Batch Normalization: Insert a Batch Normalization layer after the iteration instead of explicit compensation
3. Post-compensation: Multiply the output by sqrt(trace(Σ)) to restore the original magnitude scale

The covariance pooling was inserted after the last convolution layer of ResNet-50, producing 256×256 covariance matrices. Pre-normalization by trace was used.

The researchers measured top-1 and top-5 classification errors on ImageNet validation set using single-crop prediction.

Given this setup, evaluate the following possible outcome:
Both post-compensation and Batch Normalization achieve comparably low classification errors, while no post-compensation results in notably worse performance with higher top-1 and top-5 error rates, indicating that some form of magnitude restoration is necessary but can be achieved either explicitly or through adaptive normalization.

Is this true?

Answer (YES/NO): NO